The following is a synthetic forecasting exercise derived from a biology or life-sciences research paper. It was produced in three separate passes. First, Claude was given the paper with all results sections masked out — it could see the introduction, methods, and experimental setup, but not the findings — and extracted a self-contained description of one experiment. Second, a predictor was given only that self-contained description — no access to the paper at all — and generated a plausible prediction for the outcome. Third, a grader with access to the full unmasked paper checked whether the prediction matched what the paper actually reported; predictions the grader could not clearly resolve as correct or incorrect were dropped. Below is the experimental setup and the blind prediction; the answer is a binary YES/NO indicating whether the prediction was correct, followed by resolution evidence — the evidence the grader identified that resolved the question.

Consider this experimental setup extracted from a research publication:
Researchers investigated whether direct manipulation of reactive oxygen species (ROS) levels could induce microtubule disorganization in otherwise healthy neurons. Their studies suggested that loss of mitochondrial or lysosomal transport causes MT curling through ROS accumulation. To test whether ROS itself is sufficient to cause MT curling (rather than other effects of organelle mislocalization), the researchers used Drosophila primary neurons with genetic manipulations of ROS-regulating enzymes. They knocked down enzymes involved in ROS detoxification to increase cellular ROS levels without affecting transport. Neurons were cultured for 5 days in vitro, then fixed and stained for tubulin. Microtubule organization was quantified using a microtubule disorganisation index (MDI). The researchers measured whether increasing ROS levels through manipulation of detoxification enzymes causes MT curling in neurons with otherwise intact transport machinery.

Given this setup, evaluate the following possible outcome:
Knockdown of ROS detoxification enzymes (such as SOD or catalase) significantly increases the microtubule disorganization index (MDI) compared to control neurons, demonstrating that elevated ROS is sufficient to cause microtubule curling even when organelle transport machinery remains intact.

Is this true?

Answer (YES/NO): YES